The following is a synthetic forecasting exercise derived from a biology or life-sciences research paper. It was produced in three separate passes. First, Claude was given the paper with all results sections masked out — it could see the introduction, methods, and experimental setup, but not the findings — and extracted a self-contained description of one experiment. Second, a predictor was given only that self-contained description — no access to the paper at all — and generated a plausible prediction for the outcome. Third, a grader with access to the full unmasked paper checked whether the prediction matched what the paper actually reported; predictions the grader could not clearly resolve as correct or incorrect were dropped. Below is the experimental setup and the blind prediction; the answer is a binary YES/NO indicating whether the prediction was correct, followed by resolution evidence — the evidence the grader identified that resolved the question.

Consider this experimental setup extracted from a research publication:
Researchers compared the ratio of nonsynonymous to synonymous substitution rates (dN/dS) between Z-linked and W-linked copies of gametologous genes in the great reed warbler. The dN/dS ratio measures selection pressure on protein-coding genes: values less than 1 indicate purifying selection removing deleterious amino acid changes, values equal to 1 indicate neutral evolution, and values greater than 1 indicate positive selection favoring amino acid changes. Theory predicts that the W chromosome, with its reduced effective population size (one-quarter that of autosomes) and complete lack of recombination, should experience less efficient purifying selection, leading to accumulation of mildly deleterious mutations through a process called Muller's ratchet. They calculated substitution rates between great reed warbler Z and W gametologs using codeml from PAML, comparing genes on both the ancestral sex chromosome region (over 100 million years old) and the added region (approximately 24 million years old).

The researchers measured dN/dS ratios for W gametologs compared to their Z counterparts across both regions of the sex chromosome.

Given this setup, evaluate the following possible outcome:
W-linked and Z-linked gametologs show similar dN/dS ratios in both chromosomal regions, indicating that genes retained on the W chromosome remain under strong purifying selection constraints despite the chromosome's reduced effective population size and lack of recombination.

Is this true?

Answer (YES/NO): NO